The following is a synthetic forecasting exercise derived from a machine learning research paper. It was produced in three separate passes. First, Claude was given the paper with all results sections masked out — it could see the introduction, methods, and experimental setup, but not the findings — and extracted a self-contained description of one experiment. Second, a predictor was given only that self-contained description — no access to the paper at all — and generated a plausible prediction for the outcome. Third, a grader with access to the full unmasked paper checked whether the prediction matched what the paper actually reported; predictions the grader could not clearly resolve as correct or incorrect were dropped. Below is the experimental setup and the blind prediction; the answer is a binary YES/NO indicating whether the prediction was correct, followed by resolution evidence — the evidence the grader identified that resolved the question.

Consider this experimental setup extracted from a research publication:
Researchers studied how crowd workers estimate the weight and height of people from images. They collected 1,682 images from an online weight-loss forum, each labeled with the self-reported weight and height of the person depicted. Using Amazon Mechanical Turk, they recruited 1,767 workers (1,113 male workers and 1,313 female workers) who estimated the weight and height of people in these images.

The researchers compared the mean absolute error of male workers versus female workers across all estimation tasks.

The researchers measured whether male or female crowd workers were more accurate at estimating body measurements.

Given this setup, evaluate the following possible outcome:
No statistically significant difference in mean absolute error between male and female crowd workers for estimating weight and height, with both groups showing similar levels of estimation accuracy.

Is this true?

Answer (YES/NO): NO